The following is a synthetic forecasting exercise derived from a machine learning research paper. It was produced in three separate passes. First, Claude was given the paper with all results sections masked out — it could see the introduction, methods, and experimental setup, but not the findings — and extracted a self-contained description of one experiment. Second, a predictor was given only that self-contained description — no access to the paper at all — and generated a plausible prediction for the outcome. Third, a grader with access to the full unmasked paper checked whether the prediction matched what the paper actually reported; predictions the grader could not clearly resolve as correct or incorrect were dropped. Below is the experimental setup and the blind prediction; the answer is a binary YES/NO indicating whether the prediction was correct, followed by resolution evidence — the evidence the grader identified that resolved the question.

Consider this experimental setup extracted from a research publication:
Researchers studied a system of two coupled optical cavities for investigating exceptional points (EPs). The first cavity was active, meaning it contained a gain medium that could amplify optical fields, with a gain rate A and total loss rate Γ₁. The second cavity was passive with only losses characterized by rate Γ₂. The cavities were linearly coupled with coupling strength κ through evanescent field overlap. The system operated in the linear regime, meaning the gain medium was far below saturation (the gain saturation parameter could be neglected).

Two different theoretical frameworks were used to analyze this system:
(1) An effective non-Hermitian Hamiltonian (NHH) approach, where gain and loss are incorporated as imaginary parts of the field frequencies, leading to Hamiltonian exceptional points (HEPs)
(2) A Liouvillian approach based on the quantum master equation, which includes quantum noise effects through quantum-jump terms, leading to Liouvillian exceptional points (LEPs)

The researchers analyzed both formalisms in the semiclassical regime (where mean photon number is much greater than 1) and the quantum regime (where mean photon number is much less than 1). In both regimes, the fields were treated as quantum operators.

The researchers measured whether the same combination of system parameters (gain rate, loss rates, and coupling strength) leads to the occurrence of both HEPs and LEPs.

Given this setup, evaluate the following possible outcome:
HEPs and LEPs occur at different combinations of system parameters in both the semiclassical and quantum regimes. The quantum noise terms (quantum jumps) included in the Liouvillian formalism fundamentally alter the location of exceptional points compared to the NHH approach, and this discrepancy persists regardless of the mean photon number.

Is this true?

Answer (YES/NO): NO